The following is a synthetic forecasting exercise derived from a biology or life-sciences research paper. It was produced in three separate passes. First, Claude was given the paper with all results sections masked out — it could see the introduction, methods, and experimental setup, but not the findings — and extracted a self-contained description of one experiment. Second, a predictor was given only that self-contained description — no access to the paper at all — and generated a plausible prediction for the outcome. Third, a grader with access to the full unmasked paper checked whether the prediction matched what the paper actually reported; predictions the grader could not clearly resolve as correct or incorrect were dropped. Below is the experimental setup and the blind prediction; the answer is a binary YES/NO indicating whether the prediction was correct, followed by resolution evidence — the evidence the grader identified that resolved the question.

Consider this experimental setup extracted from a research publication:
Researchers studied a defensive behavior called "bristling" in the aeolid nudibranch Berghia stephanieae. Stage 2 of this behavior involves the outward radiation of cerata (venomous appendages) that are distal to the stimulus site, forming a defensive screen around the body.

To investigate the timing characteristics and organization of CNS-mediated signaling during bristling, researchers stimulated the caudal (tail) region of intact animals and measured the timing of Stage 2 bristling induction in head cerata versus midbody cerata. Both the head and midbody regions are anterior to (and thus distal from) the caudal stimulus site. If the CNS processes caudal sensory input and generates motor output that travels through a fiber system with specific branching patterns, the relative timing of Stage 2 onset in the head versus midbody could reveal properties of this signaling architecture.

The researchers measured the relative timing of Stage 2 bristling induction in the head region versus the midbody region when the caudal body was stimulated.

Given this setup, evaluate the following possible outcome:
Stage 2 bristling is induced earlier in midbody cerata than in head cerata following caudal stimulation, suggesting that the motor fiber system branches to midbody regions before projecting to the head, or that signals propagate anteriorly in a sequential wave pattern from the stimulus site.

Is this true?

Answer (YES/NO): NO